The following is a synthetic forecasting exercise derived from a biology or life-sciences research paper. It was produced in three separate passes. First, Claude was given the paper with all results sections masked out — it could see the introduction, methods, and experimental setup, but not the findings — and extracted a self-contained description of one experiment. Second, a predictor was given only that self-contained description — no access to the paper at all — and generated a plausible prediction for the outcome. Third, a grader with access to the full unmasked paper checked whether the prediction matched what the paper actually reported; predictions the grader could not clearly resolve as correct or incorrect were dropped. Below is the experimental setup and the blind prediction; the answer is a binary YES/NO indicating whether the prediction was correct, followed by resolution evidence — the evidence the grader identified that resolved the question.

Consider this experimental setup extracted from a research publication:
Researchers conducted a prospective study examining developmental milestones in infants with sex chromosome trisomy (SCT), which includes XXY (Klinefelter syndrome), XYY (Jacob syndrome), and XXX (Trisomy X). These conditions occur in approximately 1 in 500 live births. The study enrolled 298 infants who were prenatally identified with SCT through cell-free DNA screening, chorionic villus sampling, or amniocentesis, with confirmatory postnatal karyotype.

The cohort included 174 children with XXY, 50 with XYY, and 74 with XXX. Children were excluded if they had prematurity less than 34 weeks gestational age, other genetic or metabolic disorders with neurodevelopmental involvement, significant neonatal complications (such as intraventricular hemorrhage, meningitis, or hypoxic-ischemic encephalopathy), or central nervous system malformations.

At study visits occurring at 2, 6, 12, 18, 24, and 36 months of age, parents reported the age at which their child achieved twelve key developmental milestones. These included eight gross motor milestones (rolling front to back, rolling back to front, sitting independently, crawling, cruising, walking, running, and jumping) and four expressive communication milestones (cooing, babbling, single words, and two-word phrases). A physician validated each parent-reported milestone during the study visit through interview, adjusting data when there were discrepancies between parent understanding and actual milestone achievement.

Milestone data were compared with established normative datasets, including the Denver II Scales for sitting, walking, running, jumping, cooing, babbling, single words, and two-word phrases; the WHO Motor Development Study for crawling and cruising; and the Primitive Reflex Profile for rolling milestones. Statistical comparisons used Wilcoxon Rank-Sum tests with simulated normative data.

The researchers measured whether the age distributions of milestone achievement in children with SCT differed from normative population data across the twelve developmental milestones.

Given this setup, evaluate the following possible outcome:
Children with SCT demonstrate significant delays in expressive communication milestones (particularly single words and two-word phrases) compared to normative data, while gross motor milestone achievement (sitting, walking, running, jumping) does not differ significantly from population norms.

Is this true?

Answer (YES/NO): NO